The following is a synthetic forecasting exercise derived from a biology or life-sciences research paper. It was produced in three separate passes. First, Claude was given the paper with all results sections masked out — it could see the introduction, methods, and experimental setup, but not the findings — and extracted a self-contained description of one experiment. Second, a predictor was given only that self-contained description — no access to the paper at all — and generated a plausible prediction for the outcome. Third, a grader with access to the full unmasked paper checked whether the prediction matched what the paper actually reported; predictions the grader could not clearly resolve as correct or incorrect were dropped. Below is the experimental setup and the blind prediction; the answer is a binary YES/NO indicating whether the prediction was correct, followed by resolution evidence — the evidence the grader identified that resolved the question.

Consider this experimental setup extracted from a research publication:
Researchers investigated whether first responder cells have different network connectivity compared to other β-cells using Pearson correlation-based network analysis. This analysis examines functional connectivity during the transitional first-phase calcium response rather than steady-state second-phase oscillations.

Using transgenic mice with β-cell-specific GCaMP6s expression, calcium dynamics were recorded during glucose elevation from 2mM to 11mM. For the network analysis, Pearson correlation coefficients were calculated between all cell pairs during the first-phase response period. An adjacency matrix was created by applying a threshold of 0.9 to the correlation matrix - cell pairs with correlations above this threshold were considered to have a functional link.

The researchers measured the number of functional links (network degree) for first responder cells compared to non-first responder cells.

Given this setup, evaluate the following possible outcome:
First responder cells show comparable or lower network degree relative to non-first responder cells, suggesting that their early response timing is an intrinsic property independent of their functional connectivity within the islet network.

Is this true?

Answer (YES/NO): YES